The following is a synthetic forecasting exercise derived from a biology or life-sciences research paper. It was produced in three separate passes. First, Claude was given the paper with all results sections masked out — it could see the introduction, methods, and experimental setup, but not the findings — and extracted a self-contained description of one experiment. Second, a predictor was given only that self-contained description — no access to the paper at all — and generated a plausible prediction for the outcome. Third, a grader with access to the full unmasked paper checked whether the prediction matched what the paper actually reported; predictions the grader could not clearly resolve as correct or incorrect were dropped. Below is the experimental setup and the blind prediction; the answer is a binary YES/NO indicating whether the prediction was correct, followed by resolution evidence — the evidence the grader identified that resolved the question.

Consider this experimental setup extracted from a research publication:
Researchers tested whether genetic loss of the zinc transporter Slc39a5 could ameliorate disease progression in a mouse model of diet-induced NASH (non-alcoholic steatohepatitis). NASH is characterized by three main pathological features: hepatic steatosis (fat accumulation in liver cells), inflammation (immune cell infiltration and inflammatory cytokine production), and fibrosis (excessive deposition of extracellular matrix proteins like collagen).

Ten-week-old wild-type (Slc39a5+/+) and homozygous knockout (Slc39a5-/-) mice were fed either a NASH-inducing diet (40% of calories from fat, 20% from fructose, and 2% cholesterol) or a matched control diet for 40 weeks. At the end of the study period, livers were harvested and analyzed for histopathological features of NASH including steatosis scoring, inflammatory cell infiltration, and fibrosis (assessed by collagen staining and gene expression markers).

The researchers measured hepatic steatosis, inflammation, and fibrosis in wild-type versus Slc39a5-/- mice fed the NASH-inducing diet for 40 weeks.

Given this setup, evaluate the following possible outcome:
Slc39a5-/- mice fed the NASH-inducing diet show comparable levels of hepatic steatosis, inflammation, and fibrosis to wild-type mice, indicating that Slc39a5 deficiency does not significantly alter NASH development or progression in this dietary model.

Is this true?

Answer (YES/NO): NO